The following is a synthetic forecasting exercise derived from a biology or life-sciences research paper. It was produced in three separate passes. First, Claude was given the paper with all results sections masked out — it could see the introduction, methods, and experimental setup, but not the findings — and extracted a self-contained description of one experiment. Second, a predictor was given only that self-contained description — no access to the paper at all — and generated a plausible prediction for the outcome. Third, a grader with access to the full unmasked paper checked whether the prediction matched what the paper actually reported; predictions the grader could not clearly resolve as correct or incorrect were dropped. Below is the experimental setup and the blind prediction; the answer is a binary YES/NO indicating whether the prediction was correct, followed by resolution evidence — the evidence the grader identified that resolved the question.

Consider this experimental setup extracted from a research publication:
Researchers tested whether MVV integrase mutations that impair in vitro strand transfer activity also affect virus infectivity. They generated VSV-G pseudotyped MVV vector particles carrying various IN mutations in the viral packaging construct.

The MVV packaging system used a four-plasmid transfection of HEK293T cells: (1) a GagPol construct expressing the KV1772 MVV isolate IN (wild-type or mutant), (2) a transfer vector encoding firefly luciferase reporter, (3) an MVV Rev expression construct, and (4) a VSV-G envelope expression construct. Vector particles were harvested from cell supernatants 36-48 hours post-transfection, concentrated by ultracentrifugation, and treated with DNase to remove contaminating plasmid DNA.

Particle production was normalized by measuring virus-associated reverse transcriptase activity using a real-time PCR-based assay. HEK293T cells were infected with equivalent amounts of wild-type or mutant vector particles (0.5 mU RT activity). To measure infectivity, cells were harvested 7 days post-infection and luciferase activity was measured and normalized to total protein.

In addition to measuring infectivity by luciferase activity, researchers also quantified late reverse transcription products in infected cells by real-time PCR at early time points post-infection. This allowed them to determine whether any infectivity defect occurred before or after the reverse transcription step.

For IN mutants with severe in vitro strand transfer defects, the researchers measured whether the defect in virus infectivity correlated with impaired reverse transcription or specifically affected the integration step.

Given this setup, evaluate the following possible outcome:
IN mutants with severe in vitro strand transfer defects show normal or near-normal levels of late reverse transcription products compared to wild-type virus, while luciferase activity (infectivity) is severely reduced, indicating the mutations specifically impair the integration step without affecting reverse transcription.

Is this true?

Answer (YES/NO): YES